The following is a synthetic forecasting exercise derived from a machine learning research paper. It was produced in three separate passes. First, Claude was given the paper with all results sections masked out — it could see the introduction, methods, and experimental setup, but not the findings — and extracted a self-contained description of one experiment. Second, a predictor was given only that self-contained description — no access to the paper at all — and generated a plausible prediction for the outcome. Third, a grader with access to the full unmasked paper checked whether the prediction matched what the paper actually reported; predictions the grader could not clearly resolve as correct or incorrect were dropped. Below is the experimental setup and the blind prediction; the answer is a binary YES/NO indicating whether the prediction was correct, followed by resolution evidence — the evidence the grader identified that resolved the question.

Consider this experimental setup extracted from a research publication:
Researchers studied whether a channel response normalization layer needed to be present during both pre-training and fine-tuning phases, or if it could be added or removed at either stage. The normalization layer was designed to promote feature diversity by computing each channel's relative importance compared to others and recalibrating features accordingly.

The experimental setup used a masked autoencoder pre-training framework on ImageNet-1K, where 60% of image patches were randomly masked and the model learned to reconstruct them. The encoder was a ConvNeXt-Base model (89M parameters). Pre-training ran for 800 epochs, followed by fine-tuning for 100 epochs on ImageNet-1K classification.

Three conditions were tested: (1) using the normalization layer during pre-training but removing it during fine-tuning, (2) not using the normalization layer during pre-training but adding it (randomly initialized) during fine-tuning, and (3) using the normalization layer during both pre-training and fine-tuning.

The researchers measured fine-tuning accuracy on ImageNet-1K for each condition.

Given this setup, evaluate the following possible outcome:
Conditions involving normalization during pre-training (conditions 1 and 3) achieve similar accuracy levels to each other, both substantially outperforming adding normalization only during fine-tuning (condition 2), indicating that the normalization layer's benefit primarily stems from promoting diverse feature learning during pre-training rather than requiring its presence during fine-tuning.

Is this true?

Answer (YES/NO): NO